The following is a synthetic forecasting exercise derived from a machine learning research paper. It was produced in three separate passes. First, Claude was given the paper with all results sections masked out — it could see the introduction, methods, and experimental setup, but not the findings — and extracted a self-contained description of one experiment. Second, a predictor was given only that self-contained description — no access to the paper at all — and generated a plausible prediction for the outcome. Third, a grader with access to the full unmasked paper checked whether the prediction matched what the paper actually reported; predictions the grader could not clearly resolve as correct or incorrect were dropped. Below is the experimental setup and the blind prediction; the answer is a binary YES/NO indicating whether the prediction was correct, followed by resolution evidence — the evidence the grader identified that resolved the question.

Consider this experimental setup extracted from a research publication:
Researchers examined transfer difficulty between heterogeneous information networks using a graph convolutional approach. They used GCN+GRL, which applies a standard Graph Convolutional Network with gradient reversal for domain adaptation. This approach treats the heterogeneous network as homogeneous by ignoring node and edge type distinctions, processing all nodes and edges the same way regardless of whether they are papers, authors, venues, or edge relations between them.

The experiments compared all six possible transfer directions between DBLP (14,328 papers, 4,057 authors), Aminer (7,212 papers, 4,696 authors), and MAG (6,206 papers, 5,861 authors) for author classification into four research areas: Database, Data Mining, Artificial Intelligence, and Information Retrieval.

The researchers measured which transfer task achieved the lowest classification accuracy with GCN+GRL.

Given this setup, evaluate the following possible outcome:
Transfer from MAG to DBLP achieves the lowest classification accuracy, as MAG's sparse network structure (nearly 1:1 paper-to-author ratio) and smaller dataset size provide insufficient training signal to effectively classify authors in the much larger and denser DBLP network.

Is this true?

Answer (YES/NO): NO